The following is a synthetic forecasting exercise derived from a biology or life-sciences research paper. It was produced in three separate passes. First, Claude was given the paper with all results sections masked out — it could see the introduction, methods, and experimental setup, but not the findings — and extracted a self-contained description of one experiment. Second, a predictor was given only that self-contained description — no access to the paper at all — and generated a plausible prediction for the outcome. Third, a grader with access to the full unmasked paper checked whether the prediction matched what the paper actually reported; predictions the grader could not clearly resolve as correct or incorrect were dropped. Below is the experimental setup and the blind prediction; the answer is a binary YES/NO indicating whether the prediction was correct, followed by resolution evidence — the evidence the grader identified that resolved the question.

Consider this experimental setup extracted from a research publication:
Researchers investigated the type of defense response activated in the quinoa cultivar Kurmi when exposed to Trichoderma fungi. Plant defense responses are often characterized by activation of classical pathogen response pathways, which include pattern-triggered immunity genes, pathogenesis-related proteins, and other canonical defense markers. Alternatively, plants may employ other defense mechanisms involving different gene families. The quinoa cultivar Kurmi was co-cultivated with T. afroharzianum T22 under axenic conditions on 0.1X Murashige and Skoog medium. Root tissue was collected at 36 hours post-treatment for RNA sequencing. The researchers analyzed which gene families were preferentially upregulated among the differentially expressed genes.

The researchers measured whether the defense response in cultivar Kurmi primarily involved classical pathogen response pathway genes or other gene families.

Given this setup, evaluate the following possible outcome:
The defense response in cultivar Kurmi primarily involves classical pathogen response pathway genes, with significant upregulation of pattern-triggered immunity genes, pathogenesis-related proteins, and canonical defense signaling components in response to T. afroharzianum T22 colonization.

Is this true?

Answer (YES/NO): NO